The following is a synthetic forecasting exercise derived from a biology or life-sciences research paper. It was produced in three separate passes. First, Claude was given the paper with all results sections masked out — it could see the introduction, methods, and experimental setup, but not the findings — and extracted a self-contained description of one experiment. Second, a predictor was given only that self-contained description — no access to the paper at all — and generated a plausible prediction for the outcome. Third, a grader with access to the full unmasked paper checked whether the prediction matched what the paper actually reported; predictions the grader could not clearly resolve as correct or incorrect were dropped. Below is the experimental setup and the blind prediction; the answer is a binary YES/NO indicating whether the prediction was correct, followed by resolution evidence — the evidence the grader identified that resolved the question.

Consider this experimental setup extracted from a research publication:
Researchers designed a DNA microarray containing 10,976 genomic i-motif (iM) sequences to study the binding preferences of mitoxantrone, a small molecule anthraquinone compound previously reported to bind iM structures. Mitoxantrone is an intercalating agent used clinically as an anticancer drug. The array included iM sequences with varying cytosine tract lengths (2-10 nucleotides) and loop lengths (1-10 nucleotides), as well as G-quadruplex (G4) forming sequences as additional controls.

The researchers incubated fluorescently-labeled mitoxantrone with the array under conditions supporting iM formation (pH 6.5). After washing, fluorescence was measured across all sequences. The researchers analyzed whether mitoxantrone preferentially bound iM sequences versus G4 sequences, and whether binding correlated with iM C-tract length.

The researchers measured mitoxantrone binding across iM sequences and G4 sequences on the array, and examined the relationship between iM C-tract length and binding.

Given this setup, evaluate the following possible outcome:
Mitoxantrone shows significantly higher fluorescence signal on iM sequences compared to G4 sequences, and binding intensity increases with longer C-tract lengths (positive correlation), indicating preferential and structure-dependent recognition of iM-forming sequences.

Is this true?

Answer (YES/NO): NO